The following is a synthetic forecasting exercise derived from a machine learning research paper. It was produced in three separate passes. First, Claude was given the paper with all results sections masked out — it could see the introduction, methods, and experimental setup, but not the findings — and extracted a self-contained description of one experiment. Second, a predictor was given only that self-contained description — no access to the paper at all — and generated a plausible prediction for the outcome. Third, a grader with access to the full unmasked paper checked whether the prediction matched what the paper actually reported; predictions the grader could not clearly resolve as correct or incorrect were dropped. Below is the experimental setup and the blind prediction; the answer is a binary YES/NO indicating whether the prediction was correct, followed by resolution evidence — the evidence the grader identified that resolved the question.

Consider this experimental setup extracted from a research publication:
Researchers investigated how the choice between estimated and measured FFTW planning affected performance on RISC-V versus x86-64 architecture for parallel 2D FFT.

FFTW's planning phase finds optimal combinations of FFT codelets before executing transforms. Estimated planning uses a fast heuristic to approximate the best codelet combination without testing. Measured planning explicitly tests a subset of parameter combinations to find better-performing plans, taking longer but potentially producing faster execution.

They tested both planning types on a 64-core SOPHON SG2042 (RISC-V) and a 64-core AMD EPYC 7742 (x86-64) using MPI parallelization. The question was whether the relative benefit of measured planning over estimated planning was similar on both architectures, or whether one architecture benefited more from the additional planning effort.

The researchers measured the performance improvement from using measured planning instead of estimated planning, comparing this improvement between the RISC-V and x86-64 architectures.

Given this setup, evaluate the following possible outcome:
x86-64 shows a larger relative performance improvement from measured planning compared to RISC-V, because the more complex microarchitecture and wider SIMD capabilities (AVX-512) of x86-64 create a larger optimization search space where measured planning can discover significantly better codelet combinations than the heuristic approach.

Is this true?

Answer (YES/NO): YES